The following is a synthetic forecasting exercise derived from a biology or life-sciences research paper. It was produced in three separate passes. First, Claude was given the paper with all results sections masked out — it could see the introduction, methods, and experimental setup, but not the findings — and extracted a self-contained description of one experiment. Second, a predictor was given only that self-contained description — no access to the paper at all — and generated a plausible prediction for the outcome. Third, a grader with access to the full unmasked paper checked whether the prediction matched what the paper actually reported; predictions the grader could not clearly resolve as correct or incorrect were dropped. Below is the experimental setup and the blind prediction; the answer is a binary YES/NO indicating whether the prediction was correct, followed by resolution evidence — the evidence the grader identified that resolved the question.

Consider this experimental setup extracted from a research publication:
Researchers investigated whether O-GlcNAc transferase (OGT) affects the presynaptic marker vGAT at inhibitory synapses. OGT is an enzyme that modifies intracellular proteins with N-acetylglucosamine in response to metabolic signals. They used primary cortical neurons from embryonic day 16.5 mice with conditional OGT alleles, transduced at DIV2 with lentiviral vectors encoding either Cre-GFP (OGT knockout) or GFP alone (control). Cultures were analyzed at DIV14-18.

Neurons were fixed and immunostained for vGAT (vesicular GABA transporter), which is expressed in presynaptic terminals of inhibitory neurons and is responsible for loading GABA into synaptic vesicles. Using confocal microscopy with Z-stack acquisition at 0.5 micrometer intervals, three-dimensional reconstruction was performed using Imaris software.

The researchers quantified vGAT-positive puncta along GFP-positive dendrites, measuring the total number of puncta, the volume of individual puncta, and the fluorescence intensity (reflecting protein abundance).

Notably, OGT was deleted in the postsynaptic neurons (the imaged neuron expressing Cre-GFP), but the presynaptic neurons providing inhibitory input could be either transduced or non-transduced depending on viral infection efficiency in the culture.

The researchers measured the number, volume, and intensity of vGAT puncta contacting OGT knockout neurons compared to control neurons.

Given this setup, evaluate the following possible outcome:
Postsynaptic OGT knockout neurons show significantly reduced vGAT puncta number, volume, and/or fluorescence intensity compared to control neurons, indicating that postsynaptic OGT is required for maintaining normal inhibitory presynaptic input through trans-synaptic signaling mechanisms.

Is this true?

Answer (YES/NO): NO